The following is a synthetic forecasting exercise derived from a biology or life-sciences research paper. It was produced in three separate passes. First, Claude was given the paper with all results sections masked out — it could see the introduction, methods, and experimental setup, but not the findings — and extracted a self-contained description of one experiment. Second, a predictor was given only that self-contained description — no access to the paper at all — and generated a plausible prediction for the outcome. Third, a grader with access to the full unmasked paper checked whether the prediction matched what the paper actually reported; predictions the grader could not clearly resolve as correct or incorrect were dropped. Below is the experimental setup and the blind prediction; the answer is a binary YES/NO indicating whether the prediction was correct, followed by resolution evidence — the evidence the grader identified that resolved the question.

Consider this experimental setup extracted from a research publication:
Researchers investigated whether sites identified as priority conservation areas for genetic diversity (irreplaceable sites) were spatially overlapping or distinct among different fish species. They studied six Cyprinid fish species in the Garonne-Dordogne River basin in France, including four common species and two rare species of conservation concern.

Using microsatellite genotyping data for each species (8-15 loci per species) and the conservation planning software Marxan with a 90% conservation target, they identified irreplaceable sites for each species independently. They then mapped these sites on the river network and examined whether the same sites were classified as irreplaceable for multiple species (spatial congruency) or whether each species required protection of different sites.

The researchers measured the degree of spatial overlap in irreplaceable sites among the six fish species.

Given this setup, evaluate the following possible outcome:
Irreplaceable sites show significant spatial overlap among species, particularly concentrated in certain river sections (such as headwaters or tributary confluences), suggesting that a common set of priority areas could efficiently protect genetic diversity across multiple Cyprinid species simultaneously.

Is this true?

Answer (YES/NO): NO